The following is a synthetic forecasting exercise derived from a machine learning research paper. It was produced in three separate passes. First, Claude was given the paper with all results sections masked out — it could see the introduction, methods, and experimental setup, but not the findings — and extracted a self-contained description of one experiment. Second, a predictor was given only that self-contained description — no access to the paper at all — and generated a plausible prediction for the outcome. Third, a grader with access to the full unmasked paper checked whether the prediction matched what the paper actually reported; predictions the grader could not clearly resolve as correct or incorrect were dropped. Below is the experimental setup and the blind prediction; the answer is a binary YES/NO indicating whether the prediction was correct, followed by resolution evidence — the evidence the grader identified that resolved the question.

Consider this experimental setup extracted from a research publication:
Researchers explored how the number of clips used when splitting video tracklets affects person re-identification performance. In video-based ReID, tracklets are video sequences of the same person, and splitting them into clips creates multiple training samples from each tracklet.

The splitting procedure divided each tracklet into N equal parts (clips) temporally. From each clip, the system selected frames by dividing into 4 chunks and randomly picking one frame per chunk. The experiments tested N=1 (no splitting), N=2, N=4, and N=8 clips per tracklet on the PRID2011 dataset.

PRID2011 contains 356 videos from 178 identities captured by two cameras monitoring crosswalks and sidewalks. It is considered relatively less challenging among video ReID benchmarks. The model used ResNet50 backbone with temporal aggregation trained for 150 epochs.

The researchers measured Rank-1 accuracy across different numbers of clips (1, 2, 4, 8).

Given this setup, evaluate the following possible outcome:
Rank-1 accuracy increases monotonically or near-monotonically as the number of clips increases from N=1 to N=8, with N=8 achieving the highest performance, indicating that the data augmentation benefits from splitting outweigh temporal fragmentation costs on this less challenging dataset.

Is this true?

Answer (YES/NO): NO